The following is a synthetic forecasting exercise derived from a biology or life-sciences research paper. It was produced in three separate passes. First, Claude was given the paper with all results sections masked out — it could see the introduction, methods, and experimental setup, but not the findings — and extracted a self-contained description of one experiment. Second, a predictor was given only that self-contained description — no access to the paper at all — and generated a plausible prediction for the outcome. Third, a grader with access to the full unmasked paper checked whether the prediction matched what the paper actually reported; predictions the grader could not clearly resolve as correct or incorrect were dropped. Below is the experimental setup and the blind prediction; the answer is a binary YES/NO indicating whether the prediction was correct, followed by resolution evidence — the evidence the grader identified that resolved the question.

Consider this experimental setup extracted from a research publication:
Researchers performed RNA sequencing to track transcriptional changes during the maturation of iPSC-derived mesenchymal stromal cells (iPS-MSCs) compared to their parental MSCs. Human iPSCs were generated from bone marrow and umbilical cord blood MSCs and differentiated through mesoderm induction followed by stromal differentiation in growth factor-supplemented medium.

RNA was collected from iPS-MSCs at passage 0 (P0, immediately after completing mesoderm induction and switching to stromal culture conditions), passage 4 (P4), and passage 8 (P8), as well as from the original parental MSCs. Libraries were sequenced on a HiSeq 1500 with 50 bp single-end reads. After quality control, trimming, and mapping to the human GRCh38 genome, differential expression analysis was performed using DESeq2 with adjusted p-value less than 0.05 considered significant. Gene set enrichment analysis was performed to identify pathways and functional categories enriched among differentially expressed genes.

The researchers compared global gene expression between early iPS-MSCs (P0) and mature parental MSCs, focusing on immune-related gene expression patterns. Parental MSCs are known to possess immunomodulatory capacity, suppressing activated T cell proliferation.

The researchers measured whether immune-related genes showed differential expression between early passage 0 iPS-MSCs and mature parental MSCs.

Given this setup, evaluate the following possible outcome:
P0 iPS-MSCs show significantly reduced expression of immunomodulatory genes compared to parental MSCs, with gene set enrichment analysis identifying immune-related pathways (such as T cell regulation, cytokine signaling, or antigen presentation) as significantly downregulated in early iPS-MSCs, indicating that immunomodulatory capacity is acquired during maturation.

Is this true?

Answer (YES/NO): YES